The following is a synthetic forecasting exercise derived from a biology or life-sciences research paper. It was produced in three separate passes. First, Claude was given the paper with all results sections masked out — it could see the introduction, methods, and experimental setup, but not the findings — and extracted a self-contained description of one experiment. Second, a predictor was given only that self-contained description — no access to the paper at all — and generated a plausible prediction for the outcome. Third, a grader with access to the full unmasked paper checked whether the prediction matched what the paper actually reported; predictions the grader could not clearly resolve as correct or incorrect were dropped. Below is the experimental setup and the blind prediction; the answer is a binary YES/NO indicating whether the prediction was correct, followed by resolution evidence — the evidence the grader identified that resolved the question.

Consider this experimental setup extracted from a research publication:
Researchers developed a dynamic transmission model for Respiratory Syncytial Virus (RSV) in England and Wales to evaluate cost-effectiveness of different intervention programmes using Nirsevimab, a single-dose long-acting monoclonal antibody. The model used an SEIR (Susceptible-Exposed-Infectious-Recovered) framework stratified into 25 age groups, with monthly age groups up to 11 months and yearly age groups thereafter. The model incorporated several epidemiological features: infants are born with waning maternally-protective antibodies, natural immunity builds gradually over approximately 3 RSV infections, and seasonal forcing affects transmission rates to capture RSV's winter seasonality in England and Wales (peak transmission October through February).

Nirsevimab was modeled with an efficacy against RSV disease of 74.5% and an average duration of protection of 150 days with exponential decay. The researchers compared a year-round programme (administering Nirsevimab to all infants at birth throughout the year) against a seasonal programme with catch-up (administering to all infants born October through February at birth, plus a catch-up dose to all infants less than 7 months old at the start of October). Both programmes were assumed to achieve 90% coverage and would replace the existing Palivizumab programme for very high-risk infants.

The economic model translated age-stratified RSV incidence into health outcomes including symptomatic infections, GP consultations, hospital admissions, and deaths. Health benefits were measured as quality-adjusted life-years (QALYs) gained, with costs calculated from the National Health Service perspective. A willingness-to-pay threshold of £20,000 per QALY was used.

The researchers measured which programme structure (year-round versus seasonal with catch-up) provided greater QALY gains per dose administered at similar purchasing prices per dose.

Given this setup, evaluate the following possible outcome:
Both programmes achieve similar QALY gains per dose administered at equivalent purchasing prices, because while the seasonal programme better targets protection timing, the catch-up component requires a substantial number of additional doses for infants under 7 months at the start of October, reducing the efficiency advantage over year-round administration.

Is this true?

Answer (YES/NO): NO